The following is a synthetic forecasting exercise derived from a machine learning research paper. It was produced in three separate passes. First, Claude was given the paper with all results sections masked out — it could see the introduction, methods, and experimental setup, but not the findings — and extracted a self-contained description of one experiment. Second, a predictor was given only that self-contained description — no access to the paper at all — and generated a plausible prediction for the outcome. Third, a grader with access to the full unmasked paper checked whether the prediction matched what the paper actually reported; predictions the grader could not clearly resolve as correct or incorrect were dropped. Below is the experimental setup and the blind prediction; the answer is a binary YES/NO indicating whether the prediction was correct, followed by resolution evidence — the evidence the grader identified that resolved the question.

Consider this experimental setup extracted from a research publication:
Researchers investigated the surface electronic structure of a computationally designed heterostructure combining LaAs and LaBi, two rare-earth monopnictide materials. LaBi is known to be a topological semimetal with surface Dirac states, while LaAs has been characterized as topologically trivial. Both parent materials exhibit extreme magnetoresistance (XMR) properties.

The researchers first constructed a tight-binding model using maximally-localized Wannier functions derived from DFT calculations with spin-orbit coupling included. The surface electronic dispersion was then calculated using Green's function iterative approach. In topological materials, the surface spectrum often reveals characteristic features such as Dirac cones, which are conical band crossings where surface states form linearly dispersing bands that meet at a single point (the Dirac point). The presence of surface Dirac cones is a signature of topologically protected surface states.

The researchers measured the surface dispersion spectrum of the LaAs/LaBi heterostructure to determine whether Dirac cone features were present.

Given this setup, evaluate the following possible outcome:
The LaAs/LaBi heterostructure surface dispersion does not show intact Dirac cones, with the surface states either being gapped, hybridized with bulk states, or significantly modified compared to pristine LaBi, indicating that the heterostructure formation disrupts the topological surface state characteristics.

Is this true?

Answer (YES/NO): NO